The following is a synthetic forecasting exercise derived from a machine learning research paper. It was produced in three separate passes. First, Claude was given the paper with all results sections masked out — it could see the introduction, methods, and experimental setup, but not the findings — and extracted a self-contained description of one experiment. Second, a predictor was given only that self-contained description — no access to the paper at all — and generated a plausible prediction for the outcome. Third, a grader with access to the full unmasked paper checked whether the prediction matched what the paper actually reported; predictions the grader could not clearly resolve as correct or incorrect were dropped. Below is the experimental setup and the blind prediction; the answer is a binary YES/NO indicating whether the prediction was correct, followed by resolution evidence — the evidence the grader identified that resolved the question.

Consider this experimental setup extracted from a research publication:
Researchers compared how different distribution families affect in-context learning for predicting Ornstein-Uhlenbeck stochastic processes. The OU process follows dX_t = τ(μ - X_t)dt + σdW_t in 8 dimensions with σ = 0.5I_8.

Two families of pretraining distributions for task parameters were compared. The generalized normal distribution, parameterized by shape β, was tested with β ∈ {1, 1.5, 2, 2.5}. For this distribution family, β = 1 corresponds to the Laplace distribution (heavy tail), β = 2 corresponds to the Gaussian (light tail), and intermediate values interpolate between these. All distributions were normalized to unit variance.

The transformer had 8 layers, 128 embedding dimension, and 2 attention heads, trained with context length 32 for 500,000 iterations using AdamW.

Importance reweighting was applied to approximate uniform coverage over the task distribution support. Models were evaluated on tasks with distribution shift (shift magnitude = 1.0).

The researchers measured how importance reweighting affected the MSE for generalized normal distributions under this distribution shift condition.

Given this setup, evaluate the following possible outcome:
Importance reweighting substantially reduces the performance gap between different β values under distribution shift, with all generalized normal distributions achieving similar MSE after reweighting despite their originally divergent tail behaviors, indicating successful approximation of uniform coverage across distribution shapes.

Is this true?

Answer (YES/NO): NO